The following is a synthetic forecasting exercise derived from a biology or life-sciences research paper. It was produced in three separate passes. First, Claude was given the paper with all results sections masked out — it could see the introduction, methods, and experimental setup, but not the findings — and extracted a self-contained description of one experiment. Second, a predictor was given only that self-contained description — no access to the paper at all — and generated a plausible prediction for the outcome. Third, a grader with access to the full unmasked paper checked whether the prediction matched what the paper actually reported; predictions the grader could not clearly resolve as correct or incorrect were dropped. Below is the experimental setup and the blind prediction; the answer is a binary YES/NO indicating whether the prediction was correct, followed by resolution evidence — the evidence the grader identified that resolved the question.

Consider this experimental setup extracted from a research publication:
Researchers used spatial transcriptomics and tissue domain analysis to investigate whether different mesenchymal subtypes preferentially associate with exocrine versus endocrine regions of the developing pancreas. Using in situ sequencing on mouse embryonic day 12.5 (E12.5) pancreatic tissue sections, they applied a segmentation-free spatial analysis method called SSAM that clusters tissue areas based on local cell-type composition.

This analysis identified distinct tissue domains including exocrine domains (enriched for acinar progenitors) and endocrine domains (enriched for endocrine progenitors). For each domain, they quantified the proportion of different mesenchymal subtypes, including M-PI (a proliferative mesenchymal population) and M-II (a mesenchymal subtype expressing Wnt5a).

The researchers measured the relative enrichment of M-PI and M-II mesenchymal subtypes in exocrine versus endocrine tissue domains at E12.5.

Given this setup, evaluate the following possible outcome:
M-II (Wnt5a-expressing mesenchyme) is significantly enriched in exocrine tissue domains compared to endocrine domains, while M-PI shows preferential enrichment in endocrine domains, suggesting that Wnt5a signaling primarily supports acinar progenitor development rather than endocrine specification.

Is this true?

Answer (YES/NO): NO